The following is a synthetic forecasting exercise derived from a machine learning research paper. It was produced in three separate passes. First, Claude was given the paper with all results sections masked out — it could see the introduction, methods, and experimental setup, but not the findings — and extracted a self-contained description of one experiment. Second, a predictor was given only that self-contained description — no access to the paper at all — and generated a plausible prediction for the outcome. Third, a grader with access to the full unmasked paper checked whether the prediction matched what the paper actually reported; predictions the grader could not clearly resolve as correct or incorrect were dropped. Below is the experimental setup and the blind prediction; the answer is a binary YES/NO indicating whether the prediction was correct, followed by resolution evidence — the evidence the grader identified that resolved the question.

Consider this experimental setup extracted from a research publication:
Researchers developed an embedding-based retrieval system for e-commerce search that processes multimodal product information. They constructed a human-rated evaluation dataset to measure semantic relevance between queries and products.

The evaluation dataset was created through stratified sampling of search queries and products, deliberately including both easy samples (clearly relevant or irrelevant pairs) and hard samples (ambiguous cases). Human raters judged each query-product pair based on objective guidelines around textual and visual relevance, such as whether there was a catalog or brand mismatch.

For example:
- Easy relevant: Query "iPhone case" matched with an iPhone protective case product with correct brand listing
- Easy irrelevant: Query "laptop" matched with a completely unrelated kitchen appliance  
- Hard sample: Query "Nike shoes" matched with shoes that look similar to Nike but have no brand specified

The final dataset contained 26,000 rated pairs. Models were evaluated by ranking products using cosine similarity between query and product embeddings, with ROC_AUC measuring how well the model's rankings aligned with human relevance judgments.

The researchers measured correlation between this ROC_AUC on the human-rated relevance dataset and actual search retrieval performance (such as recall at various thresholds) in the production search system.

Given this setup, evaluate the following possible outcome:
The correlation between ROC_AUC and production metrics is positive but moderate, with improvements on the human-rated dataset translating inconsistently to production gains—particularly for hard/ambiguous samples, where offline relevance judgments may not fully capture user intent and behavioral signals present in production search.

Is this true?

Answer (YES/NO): NO